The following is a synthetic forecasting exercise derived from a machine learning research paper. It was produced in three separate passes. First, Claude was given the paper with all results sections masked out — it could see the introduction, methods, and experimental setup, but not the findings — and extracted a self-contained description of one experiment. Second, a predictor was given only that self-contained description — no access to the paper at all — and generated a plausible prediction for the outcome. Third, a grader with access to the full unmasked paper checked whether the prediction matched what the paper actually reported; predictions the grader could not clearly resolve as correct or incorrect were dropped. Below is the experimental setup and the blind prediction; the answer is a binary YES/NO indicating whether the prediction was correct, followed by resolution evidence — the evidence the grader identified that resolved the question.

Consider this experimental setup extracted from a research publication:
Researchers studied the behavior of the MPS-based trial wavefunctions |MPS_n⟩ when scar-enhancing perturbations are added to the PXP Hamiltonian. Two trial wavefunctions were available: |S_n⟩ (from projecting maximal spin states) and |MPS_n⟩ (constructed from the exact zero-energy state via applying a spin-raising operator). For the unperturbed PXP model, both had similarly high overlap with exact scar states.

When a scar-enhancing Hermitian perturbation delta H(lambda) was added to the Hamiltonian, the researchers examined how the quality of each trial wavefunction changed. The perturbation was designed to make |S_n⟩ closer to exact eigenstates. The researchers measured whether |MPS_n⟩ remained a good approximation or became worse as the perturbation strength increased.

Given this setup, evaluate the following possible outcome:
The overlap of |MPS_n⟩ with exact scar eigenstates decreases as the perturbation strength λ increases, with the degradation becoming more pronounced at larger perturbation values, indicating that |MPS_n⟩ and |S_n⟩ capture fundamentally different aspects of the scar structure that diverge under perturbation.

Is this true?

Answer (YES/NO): YES